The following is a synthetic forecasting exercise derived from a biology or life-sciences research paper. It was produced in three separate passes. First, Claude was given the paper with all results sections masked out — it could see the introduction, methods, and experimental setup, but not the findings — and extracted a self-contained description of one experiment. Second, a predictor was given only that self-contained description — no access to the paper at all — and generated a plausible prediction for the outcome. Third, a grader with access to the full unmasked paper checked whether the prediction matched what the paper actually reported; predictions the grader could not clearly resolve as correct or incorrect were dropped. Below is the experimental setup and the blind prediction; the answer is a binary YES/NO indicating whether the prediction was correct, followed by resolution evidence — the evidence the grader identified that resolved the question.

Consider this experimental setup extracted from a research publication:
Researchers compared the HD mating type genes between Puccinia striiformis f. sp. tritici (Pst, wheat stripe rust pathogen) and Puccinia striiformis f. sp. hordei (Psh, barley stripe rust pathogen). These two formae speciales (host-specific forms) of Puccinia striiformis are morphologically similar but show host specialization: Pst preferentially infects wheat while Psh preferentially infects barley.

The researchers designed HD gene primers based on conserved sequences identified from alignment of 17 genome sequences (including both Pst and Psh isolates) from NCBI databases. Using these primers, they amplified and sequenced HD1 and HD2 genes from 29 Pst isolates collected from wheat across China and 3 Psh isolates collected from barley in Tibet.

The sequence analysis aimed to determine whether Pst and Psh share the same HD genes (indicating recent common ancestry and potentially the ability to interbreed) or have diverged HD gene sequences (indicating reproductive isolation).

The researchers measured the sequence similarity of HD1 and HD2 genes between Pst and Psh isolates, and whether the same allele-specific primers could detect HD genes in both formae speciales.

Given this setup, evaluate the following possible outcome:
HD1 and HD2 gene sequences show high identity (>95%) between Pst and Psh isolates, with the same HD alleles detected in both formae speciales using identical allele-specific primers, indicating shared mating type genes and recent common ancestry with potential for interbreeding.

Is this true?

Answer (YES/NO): NO